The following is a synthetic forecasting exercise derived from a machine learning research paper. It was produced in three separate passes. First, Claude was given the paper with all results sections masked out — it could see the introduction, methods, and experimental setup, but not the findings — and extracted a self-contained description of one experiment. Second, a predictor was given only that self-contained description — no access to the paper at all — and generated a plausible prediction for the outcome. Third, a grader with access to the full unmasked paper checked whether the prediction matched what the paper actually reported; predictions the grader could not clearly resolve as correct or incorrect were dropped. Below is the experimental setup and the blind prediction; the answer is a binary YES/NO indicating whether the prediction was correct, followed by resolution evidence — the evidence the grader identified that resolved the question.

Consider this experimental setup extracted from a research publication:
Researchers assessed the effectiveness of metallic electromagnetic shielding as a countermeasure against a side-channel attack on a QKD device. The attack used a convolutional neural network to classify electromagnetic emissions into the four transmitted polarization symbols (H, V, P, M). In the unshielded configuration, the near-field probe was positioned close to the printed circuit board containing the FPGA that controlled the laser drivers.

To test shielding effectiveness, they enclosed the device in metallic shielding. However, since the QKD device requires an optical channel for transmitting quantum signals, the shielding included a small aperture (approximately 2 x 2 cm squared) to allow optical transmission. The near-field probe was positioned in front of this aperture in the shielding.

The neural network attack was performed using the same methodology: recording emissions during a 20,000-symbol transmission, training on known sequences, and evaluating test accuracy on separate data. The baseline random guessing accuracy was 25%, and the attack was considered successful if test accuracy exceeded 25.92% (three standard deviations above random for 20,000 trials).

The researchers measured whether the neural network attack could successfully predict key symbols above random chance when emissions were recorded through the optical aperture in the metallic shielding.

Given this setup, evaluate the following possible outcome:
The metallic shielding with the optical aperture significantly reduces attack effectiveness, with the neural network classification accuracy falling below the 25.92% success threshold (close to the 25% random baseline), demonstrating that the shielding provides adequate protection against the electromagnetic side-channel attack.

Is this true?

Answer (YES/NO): NO